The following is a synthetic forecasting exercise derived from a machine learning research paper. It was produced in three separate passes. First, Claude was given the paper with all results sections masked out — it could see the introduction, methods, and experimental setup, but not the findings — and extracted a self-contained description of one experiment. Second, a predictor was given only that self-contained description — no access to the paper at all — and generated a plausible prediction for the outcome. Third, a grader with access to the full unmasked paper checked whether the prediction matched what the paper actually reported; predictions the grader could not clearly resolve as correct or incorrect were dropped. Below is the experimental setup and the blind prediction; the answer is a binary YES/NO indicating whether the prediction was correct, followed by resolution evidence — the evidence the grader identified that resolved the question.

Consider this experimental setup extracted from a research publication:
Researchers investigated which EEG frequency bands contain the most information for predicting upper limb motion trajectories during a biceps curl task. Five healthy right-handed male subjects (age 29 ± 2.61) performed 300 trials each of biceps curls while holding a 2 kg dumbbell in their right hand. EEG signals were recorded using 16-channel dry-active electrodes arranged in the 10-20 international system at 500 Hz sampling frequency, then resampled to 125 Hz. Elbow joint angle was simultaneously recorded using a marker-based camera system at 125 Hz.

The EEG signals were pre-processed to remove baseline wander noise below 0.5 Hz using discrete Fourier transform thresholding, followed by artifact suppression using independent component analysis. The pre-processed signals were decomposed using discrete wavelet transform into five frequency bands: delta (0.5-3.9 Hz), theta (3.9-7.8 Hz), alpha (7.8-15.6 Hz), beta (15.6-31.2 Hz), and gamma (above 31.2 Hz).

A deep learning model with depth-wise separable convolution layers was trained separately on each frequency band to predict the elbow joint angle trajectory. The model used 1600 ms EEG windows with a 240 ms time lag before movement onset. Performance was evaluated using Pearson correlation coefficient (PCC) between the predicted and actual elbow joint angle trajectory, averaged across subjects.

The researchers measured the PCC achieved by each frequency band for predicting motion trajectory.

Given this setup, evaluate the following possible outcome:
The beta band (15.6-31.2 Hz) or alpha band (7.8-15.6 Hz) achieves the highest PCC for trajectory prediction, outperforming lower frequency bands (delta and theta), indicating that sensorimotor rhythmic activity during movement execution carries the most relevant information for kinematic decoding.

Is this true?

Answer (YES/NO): NO